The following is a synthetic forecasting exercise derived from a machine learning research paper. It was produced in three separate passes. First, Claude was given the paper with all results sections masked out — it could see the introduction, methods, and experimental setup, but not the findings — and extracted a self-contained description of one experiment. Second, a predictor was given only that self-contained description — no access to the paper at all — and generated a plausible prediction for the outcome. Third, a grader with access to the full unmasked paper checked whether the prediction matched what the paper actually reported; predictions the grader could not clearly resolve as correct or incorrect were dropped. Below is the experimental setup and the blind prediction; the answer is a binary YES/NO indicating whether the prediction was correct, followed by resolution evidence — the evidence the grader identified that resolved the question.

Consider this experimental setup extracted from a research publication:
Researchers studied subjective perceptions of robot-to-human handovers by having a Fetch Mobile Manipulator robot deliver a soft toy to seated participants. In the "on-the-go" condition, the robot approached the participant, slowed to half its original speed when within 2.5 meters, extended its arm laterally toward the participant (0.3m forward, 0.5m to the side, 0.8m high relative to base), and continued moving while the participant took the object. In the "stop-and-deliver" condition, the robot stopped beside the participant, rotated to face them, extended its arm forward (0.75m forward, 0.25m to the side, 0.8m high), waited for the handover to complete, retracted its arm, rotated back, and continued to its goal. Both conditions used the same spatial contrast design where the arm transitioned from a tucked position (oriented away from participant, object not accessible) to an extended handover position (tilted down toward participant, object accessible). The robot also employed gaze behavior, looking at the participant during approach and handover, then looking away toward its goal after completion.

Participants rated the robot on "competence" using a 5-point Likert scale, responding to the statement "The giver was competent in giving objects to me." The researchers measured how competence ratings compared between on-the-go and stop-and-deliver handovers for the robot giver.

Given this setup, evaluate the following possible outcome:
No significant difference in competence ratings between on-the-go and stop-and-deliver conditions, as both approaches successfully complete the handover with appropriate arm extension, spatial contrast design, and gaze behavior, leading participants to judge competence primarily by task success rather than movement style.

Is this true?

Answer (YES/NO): YES